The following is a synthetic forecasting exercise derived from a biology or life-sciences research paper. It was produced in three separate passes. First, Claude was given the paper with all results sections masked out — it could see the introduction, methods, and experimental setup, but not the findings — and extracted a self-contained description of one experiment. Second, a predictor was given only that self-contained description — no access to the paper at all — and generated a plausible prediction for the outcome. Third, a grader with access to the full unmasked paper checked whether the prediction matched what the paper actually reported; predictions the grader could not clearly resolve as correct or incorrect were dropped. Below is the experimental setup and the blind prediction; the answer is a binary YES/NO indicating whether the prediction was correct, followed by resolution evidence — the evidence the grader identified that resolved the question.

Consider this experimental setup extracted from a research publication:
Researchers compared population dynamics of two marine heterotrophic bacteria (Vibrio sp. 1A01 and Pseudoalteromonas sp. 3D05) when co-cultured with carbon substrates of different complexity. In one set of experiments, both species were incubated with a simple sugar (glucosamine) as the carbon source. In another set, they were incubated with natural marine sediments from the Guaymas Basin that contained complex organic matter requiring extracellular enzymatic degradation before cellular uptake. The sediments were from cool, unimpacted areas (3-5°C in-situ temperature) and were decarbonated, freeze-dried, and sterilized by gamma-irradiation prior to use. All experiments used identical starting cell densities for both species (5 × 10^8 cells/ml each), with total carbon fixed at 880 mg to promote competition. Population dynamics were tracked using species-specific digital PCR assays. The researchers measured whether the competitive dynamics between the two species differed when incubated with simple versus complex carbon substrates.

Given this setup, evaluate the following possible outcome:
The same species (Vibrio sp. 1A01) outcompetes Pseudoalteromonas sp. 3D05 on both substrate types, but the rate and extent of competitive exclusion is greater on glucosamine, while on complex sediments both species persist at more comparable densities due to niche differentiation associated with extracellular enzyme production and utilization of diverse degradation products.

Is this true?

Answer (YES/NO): NO